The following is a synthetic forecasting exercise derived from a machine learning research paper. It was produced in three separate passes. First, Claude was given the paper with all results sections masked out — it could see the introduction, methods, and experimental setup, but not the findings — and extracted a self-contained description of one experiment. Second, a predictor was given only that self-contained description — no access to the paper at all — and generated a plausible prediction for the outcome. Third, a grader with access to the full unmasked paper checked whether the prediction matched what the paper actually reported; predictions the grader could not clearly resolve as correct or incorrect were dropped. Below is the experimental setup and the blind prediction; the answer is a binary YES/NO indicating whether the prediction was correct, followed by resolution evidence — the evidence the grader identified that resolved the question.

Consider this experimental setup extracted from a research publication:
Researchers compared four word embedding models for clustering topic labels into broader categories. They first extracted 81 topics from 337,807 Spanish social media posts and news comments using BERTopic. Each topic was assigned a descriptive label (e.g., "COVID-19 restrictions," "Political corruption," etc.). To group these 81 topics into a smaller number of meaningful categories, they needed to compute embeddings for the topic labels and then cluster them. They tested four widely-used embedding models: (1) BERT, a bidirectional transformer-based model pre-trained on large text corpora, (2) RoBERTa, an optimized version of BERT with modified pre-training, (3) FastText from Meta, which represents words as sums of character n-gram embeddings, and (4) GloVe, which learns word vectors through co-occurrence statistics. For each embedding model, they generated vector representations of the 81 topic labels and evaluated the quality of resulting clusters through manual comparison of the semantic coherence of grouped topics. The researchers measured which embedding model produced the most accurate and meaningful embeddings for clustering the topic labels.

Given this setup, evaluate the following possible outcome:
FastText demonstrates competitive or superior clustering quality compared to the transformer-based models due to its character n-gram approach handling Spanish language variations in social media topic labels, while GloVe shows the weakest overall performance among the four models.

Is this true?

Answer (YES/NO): NO